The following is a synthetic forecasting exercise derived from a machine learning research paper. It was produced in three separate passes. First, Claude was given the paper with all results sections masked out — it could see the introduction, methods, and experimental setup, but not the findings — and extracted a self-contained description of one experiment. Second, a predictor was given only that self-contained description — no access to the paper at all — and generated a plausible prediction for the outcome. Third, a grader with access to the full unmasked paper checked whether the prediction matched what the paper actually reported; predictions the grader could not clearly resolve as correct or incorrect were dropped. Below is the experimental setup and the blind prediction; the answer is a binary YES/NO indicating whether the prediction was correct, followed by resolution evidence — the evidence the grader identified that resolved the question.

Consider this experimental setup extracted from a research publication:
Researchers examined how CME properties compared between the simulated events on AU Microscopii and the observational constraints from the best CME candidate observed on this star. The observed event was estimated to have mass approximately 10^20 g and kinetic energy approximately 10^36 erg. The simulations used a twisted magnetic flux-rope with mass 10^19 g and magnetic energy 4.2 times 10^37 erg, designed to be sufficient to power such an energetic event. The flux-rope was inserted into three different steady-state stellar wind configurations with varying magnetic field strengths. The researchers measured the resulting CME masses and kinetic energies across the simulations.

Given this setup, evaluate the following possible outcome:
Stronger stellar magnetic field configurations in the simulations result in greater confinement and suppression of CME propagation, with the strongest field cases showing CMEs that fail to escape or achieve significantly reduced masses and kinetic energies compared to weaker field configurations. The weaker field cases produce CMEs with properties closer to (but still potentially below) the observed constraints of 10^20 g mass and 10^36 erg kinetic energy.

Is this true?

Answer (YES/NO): NO